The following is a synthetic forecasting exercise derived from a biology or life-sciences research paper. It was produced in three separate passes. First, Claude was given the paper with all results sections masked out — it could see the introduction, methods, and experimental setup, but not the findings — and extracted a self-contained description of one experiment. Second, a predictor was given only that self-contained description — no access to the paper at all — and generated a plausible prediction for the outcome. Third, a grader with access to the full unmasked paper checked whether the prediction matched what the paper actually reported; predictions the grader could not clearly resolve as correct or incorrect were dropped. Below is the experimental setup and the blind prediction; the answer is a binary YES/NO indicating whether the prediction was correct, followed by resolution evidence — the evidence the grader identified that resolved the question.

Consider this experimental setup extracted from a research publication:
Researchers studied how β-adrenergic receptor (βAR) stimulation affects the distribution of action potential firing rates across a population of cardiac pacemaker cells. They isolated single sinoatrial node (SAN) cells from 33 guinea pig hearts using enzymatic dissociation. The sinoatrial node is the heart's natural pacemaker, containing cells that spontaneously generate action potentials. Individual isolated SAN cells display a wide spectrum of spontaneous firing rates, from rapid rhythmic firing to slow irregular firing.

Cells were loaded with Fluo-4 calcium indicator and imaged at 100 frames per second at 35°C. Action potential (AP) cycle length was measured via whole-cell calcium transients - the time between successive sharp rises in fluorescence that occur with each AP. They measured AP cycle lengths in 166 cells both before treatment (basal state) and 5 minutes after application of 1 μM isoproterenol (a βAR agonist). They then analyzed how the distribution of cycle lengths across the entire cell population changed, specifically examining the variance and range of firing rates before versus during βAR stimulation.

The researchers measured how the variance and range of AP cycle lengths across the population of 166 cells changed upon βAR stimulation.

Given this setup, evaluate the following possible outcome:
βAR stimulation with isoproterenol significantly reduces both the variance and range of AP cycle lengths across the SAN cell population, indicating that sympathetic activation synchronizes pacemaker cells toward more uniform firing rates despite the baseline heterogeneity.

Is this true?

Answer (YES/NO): YES